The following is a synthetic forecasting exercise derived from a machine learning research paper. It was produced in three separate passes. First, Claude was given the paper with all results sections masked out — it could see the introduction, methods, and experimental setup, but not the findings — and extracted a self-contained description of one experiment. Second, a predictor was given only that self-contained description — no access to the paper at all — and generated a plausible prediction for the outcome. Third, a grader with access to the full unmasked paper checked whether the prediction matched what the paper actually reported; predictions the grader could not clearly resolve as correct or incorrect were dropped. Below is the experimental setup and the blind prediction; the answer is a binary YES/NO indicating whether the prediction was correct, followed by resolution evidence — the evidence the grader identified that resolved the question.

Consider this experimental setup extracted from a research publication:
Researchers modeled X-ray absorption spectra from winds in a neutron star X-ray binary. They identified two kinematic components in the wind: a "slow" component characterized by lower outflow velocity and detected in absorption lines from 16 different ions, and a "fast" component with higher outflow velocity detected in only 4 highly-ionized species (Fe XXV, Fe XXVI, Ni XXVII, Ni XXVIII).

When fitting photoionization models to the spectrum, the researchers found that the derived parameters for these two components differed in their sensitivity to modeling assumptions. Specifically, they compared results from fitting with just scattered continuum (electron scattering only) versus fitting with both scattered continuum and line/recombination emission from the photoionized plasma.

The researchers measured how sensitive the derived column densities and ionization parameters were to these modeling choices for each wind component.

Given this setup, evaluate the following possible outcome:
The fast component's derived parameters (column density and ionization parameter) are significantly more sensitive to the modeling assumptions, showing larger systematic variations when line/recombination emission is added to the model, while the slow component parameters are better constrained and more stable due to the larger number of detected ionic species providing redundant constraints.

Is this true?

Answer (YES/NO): YES